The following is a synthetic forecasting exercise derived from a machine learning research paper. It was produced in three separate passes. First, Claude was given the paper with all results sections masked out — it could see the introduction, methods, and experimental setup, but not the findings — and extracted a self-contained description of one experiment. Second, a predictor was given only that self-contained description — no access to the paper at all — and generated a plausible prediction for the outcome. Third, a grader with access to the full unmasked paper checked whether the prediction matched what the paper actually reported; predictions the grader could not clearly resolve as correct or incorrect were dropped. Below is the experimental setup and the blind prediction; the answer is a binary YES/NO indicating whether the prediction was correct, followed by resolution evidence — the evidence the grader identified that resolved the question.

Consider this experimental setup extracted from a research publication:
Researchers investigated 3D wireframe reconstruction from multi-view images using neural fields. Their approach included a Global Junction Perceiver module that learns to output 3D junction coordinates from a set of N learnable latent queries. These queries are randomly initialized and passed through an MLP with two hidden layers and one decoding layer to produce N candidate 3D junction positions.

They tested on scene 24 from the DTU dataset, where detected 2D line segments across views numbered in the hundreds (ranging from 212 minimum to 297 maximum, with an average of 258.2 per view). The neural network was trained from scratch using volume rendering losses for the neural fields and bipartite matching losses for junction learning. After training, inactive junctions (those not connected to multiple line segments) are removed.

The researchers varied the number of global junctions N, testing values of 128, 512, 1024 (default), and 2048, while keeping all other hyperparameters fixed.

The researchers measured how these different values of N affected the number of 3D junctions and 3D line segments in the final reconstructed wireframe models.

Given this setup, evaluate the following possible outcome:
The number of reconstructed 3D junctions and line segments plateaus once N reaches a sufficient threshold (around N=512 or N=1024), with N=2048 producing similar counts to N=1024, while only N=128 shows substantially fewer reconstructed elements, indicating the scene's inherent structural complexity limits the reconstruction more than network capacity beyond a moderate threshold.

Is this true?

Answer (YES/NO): NO